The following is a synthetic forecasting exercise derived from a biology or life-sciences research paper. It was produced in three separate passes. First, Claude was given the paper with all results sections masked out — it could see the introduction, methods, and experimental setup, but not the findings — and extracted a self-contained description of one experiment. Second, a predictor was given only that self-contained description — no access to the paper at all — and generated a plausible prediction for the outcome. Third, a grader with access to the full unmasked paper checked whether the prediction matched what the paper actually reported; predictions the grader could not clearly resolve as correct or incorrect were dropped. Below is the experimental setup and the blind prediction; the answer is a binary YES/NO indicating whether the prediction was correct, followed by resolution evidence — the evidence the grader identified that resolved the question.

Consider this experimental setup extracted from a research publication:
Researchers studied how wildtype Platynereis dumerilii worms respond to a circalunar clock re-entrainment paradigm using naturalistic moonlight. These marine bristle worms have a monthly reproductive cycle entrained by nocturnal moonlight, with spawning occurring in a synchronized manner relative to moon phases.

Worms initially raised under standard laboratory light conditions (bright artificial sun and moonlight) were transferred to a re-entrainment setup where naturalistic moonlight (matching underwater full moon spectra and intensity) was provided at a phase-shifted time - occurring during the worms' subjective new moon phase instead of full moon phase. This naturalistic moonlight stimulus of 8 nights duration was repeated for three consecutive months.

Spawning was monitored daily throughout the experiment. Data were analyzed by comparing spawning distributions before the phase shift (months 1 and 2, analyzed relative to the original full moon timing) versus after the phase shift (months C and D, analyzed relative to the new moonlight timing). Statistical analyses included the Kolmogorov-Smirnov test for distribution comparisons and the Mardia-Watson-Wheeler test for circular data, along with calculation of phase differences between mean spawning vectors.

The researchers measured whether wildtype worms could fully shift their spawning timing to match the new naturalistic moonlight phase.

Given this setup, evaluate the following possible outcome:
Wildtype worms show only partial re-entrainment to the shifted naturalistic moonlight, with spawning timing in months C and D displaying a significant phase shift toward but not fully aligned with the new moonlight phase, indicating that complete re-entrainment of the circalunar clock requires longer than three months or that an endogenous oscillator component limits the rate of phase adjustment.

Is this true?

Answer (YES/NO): NO